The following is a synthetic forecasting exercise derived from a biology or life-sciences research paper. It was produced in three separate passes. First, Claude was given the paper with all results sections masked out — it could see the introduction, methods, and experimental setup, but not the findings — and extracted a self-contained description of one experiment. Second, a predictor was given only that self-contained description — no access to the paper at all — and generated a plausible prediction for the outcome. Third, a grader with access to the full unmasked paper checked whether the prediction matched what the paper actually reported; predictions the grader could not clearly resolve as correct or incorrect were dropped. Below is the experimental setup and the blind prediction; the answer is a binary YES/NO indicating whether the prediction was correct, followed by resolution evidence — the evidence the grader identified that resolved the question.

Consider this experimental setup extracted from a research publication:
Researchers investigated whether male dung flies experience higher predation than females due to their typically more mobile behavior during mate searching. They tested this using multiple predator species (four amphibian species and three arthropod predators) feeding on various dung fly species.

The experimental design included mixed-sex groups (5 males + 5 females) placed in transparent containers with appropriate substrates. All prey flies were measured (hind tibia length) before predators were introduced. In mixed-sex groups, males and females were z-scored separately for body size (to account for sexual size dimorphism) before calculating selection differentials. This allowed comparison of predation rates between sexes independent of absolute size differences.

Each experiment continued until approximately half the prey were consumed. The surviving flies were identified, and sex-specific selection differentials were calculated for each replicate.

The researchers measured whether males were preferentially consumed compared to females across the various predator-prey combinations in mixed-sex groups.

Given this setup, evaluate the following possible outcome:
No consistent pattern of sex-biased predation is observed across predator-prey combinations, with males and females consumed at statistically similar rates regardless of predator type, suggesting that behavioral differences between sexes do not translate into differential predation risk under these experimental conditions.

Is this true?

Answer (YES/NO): YES